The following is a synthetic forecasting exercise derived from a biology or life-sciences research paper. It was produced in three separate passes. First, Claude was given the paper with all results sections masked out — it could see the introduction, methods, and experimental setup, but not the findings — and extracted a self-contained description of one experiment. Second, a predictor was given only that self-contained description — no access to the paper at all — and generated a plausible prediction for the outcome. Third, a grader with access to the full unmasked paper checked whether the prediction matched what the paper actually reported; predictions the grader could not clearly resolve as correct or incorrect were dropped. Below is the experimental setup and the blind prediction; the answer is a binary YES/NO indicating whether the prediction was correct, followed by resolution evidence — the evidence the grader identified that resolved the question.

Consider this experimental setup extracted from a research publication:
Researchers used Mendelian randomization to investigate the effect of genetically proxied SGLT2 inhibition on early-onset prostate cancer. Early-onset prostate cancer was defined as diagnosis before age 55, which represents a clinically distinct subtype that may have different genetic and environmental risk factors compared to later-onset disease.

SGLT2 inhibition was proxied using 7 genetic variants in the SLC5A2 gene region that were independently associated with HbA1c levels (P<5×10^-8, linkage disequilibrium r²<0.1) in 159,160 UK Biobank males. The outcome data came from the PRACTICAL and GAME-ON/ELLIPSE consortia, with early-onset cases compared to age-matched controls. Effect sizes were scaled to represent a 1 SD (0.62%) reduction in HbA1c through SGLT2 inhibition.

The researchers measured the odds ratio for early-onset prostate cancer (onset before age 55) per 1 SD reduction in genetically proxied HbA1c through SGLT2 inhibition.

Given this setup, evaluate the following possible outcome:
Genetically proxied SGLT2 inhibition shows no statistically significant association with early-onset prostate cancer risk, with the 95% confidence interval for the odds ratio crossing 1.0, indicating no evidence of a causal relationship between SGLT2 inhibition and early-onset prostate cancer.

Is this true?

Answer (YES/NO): NO